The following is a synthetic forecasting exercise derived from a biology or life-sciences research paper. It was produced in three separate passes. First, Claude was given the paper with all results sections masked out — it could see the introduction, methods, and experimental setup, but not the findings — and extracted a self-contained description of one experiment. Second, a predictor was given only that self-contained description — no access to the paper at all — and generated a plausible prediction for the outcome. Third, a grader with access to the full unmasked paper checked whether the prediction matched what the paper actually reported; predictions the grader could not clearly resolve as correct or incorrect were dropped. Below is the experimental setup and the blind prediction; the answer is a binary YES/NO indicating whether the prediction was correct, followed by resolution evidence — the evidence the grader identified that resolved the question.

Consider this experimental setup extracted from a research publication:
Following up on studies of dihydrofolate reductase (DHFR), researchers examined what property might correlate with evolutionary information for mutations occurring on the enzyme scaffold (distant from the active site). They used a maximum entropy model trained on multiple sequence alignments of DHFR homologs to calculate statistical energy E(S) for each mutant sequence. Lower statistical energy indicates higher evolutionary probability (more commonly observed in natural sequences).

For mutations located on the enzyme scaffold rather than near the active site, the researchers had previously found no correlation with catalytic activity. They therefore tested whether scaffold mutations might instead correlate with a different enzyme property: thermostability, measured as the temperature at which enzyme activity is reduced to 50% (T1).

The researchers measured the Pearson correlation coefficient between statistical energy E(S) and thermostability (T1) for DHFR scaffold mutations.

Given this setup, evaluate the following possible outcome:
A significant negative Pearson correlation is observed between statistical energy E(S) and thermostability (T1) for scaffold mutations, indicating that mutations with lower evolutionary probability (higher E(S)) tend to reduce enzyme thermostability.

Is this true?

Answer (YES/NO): YES